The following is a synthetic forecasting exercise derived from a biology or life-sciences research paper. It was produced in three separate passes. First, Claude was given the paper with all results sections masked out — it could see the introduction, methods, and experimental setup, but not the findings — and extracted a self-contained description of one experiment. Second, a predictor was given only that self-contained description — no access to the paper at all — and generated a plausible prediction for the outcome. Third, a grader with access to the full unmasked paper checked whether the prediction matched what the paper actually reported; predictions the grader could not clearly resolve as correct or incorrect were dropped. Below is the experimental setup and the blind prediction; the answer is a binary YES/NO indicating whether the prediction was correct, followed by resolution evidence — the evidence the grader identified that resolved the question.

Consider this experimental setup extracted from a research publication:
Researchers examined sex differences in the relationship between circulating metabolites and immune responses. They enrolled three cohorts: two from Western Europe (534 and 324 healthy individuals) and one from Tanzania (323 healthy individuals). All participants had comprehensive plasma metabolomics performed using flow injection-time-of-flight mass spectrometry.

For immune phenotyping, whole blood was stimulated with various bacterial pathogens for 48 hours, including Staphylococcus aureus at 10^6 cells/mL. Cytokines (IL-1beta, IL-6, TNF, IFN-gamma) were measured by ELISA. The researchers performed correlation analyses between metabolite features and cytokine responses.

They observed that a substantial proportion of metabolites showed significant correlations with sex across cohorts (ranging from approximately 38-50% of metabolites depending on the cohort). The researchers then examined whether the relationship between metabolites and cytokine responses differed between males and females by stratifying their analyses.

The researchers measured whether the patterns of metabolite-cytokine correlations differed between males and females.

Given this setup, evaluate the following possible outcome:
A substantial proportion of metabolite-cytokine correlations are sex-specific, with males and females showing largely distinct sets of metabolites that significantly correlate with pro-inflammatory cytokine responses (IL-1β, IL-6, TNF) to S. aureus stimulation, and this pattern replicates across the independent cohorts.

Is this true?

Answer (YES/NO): YES